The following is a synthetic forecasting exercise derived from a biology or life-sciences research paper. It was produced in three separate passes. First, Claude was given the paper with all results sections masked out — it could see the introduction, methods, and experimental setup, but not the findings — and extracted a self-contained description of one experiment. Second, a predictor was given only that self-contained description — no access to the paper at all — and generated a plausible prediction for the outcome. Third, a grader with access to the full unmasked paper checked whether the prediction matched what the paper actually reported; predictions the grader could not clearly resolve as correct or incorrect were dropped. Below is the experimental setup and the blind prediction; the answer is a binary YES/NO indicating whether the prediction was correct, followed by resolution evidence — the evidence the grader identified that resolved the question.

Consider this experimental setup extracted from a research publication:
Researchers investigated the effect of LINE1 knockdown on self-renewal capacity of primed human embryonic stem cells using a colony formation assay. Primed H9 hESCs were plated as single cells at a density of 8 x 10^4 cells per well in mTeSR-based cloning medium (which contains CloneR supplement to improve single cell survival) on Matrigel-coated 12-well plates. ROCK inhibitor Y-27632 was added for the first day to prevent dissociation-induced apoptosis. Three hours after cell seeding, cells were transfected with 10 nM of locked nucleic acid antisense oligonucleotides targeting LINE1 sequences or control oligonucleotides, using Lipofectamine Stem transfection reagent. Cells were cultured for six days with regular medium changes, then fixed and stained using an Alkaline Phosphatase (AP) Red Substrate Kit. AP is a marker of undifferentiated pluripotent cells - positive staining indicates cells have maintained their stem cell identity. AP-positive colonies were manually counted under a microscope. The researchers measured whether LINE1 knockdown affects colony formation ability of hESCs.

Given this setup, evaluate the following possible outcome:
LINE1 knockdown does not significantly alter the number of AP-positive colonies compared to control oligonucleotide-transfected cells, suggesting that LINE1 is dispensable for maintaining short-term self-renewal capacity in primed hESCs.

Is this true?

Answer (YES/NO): NO